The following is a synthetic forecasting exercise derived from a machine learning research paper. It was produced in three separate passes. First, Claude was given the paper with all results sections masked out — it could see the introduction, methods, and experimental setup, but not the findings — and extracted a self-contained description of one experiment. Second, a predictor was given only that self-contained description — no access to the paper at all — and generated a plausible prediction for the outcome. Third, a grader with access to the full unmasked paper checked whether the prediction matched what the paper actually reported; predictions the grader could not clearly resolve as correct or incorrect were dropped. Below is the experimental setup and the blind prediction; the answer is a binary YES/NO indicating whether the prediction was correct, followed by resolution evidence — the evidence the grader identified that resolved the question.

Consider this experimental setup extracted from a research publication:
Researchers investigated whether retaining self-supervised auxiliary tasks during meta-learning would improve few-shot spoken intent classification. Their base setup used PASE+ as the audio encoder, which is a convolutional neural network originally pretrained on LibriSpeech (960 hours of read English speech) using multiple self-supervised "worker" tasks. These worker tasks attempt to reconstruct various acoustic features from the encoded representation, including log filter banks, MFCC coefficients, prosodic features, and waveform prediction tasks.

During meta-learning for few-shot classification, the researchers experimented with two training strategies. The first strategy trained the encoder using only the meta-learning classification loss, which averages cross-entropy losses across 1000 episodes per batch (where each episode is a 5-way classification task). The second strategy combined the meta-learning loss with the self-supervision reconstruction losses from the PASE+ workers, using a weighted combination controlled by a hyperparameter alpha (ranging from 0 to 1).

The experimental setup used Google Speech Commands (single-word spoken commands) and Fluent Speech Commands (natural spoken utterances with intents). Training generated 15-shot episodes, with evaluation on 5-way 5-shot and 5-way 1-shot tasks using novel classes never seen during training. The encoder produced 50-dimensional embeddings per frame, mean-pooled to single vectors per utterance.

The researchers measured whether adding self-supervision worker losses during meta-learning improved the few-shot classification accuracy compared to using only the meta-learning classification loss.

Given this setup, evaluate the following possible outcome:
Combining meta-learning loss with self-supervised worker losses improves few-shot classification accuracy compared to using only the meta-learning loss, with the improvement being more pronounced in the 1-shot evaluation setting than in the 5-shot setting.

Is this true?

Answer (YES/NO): NO